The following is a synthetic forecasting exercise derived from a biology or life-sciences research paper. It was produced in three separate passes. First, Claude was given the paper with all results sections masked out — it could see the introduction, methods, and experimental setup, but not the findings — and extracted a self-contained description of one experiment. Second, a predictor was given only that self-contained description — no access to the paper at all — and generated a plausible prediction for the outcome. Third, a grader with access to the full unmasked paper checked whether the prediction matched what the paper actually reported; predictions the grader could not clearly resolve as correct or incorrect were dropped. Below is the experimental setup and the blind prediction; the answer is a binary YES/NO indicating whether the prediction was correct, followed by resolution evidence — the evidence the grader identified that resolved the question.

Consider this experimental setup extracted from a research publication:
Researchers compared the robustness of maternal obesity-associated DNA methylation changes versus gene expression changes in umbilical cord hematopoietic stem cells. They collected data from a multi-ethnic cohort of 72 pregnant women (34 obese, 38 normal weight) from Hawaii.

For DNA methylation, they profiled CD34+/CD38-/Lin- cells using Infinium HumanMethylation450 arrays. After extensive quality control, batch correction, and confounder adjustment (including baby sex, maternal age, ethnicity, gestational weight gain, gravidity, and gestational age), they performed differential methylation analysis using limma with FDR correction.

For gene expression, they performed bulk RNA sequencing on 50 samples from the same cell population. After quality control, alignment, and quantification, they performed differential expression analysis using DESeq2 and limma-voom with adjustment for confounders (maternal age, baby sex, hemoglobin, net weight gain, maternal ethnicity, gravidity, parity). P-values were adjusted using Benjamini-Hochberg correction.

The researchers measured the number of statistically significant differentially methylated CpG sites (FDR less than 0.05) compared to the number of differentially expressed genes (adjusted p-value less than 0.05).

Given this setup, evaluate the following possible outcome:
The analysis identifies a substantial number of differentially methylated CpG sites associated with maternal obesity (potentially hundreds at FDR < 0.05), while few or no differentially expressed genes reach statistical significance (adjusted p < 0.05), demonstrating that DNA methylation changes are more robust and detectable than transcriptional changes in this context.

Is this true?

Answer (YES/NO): YES